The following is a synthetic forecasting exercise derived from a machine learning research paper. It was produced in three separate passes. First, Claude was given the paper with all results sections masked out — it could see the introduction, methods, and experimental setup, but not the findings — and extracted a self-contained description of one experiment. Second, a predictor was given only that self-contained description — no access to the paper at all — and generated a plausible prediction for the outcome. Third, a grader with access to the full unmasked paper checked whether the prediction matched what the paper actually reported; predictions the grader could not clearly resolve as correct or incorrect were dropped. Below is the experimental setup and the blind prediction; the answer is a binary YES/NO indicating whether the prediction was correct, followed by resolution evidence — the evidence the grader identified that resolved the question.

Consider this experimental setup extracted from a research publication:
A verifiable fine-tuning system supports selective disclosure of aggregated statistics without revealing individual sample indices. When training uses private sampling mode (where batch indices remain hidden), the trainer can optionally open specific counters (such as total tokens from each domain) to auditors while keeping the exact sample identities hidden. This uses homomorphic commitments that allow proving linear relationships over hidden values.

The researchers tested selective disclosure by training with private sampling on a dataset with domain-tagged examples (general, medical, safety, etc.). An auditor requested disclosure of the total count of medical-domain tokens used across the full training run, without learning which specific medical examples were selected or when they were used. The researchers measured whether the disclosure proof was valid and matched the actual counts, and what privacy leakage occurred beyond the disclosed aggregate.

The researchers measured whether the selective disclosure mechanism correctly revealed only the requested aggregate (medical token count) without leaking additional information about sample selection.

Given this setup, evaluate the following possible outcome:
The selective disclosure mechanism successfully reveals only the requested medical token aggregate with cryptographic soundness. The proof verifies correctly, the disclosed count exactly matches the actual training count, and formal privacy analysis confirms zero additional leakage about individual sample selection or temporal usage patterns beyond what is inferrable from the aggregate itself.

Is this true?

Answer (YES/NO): NO